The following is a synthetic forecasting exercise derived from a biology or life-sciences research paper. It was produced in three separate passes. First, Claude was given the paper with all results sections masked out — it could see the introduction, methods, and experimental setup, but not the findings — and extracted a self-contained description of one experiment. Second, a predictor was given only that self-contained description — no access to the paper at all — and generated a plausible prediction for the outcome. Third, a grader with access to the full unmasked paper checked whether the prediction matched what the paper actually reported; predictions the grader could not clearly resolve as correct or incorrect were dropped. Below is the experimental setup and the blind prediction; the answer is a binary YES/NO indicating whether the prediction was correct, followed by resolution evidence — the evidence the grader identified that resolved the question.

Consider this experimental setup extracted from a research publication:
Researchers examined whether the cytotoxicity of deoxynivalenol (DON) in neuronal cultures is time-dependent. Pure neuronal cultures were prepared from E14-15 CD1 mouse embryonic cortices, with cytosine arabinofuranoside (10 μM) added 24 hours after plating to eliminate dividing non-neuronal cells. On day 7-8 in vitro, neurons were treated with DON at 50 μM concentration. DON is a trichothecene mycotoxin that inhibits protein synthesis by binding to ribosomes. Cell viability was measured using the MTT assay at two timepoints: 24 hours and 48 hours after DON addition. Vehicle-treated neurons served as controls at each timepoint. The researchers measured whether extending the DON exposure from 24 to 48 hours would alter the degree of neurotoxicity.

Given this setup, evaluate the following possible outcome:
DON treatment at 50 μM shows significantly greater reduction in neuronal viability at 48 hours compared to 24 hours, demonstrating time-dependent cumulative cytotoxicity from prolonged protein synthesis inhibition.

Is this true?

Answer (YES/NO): YES